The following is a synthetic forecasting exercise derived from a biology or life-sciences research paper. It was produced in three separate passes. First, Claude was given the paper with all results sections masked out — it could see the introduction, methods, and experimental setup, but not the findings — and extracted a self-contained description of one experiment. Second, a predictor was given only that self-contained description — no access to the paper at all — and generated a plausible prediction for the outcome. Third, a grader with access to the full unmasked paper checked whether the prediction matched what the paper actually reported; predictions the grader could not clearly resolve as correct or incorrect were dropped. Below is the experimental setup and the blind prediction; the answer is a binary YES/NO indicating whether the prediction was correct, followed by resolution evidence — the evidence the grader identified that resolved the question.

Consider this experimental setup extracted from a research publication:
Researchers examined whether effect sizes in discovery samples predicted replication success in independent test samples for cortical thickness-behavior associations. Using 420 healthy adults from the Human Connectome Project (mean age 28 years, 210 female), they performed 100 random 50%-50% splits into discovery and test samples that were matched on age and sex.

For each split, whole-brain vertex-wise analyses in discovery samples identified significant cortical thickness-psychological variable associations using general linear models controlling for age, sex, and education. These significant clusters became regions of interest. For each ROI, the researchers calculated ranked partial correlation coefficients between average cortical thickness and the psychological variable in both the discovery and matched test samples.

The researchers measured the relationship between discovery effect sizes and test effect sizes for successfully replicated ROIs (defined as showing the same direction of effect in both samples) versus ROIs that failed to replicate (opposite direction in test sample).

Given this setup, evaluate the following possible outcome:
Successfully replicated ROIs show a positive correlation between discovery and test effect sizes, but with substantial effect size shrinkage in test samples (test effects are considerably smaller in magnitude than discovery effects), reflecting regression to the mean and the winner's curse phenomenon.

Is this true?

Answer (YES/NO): NO